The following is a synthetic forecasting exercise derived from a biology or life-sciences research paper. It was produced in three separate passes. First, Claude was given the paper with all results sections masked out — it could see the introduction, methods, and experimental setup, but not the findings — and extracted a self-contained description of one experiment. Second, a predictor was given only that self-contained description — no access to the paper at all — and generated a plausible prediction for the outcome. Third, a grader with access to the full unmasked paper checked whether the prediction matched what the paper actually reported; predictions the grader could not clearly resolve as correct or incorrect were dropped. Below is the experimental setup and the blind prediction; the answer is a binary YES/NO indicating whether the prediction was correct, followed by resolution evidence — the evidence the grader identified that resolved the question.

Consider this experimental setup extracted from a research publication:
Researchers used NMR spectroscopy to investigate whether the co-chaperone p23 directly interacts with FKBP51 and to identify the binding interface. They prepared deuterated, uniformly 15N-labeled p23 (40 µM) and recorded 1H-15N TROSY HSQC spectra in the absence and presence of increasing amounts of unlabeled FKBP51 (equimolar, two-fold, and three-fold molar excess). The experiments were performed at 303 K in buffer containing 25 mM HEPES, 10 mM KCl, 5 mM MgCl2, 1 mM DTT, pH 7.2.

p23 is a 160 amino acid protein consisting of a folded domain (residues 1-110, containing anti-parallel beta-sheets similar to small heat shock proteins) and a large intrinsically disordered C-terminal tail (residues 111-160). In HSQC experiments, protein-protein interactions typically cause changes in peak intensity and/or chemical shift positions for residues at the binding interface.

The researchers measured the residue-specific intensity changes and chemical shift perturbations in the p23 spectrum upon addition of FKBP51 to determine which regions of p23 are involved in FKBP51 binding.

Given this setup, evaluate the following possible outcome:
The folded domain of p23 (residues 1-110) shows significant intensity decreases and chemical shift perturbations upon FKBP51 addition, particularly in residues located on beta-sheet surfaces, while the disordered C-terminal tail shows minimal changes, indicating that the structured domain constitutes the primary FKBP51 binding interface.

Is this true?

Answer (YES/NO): NO